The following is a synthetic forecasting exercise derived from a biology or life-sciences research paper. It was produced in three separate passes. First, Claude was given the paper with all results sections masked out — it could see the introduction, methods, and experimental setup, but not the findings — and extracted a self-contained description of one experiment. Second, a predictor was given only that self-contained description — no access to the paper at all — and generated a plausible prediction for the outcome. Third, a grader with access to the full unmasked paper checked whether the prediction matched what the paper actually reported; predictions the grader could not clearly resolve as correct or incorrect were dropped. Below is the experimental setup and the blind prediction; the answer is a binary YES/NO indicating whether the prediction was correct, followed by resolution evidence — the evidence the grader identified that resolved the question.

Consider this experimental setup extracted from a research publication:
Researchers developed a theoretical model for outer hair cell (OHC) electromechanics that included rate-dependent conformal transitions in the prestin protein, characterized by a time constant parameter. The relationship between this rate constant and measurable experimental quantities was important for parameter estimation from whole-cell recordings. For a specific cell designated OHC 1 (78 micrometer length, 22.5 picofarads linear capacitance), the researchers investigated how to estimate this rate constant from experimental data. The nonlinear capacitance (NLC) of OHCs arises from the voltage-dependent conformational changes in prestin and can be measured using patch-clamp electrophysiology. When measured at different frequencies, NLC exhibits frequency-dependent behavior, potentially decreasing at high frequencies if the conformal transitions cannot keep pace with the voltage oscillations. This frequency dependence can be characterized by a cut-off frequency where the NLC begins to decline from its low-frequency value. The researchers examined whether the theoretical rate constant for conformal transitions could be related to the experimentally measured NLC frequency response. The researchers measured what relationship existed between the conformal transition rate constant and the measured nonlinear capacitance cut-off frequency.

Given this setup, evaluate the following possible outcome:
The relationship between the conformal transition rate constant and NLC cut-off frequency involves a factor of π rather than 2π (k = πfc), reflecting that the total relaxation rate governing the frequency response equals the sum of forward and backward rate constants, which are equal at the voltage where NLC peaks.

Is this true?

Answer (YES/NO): NO